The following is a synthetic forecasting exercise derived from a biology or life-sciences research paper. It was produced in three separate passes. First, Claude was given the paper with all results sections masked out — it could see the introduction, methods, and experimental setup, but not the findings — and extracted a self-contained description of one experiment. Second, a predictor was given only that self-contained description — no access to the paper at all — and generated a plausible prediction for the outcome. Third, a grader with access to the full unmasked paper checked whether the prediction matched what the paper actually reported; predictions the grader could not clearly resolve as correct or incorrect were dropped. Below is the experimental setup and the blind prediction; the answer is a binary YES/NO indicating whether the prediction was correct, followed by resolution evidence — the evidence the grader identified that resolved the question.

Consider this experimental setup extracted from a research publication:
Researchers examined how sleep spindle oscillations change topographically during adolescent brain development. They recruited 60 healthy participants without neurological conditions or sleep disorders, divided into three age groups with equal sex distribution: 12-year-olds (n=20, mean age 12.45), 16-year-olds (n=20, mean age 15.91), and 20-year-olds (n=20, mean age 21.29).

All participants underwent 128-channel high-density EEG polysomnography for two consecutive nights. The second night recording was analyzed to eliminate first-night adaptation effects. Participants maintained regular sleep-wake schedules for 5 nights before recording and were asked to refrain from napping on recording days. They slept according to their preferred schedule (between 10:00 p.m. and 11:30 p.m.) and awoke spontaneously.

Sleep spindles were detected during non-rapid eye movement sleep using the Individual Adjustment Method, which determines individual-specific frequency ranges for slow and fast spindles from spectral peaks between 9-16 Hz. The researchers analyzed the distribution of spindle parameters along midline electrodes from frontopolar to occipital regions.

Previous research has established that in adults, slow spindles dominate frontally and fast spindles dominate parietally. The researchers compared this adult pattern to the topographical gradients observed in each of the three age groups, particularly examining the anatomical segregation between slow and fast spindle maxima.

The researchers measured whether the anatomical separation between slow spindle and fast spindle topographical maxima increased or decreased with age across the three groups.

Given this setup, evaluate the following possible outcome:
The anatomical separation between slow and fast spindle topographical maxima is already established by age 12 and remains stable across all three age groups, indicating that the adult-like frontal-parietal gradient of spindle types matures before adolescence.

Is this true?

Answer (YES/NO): NO